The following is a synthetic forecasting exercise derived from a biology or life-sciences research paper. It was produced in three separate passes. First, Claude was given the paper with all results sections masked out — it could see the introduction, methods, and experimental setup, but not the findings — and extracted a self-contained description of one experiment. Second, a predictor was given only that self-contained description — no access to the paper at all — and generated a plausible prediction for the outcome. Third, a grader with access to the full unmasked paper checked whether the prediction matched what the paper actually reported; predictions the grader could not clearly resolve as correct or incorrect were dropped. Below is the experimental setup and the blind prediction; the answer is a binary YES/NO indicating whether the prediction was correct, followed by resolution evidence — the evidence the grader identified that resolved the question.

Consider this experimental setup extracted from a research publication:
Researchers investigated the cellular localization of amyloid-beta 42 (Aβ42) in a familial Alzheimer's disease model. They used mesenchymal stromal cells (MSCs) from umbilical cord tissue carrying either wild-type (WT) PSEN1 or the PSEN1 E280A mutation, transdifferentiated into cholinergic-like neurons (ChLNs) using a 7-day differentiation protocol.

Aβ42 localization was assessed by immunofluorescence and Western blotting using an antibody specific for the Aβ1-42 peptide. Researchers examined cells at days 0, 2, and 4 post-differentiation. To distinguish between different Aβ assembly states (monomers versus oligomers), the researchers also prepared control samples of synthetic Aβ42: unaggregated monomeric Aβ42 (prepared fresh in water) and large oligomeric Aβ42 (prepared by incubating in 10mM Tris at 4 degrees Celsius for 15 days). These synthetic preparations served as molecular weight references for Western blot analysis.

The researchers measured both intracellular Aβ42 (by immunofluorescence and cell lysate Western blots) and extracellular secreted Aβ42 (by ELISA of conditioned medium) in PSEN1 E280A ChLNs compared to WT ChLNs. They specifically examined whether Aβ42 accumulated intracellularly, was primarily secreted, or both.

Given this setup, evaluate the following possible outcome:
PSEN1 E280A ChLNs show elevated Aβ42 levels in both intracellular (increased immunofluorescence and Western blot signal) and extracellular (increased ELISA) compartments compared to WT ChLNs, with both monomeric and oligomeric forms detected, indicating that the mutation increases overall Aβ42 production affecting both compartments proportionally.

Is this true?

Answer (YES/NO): NO